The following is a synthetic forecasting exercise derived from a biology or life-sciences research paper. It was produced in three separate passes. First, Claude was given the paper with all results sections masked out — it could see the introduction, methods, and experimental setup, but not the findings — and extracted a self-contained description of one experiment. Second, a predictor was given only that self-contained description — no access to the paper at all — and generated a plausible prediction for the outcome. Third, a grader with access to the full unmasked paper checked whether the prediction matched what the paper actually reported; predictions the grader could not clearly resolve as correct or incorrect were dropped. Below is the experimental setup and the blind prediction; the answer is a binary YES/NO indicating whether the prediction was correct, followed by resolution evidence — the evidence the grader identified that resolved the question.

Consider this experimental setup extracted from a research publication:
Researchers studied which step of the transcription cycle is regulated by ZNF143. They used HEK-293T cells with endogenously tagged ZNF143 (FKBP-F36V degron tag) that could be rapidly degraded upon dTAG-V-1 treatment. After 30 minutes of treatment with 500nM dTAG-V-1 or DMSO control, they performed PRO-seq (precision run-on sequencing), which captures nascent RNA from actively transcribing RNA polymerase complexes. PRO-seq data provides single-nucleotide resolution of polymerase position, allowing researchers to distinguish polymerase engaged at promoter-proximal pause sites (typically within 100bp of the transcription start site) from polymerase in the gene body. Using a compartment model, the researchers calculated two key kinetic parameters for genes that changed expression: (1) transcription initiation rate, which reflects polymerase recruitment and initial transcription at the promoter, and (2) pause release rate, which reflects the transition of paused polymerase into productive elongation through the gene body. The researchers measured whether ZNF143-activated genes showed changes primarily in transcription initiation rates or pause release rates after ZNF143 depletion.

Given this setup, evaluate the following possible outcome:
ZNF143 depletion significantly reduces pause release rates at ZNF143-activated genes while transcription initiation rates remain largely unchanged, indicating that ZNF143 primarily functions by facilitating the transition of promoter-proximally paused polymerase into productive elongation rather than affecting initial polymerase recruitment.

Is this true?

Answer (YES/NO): NO